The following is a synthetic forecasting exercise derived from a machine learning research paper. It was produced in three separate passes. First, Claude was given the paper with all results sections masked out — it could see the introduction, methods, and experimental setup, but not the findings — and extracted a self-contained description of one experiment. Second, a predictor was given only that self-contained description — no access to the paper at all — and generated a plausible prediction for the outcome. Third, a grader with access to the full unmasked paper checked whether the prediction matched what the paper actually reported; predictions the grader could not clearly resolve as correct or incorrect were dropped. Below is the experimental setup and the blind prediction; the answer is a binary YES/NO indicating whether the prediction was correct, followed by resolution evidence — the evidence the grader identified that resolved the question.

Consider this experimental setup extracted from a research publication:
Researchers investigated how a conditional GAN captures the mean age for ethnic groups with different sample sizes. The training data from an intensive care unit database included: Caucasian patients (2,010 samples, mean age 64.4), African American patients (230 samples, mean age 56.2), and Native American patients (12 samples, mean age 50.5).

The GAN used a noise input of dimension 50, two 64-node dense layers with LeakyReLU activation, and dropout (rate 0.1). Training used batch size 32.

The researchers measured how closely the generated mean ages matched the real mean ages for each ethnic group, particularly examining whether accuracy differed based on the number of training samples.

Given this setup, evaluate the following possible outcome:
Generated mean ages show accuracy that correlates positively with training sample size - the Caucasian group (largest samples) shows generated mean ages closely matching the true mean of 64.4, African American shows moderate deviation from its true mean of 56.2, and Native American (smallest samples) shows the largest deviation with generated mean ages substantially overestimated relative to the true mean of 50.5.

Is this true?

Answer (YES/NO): NO